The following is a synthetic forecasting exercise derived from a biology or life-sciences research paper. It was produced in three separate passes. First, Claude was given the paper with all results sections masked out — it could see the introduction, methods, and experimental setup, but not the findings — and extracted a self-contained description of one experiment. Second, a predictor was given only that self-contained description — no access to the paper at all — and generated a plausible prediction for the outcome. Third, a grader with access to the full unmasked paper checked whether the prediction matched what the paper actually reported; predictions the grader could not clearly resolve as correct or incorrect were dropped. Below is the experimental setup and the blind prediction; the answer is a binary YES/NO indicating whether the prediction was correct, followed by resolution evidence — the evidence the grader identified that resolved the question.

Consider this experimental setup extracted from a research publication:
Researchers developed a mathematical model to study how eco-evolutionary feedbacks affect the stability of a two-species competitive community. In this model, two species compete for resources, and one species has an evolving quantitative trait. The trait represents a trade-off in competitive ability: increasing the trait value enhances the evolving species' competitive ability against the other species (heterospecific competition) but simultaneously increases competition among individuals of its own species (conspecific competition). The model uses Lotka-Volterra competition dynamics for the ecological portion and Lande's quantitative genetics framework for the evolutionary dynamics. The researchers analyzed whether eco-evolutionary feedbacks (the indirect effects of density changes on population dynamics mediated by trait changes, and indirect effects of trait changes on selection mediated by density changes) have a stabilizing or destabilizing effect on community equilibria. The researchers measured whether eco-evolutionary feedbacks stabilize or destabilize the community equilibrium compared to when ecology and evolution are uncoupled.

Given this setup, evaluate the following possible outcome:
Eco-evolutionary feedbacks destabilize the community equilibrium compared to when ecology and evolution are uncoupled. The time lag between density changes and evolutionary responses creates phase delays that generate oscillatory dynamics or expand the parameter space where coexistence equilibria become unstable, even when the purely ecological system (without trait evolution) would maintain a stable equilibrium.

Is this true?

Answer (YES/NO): NO